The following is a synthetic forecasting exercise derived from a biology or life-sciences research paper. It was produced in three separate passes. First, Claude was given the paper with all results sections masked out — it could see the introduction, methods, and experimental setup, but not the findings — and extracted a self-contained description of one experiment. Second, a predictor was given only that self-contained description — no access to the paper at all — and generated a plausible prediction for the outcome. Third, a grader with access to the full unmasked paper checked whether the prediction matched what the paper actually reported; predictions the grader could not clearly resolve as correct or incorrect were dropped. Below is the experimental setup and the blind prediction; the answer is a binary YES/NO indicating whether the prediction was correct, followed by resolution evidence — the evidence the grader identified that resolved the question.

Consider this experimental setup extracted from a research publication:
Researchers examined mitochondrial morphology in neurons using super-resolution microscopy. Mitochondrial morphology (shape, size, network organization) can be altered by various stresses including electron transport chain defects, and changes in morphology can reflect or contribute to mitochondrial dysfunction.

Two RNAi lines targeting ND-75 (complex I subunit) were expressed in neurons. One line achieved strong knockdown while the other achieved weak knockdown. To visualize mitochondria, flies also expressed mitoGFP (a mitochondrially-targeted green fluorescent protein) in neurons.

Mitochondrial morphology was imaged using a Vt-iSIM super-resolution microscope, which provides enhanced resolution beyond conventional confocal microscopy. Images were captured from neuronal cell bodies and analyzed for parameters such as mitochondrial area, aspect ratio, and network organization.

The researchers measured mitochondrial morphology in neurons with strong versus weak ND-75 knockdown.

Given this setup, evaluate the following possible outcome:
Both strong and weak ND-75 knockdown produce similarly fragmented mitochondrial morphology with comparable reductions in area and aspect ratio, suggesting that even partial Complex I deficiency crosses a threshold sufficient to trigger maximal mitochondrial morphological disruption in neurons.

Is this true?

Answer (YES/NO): NO